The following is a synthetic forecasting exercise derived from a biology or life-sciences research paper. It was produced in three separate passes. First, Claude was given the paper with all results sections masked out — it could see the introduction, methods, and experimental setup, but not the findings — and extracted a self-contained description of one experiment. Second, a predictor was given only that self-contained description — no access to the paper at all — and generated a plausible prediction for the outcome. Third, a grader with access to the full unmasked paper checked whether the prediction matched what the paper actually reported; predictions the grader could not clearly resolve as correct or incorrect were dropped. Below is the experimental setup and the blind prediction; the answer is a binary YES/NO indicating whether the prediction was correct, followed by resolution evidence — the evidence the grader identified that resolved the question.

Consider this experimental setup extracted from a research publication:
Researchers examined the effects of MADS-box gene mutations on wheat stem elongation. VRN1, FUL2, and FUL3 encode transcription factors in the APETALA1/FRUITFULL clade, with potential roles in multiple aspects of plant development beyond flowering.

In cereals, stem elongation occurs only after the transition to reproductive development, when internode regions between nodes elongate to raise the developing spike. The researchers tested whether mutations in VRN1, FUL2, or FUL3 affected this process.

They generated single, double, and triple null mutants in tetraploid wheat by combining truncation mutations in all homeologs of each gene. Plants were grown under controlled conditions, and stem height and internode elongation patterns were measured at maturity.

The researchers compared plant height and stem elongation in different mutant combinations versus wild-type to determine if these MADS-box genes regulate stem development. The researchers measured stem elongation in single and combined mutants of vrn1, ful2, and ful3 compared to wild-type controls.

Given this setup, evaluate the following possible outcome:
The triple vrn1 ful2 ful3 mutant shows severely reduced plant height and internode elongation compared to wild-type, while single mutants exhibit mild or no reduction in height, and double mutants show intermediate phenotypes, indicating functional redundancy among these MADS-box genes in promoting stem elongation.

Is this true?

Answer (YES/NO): NO